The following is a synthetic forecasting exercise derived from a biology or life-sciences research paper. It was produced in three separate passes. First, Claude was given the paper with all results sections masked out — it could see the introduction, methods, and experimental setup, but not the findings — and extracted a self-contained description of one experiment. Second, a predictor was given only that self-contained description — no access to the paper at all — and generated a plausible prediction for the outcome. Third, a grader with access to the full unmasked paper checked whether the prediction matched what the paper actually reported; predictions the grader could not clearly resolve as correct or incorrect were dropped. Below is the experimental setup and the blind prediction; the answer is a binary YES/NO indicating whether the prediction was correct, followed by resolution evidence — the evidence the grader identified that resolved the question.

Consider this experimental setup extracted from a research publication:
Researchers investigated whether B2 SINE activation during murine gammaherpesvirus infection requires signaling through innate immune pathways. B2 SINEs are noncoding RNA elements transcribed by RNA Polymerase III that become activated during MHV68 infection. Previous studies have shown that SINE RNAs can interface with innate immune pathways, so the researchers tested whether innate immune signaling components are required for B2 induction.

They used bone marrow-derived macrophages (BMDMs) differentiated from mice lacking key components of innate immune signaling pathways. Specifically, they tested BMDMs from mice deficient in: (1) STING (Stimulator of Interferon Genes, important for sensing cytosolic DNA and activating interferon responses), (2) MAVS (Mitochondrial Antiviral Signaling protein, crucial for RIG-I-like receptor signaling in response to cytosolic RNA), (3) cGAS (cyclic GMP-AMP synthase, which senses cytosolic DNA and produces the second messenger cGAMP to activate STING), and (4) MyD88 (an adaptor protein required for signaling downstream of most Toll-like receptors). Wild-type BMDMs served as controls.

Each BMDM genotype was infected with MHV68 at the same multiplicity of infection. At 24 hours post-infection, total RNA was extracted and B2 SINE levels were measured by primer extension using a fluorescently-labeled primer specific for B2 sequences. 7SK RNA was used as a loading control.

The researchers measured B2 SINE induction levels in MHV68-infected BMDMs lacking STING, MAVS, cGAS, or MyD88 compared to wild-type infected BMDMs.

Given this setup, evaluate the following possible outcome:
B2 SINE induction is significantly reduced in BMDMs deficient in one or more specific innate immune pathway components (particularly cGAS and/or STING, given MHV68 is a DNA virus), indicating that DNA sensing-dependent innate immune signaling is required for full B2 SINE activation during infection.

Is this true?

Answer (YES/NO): NO